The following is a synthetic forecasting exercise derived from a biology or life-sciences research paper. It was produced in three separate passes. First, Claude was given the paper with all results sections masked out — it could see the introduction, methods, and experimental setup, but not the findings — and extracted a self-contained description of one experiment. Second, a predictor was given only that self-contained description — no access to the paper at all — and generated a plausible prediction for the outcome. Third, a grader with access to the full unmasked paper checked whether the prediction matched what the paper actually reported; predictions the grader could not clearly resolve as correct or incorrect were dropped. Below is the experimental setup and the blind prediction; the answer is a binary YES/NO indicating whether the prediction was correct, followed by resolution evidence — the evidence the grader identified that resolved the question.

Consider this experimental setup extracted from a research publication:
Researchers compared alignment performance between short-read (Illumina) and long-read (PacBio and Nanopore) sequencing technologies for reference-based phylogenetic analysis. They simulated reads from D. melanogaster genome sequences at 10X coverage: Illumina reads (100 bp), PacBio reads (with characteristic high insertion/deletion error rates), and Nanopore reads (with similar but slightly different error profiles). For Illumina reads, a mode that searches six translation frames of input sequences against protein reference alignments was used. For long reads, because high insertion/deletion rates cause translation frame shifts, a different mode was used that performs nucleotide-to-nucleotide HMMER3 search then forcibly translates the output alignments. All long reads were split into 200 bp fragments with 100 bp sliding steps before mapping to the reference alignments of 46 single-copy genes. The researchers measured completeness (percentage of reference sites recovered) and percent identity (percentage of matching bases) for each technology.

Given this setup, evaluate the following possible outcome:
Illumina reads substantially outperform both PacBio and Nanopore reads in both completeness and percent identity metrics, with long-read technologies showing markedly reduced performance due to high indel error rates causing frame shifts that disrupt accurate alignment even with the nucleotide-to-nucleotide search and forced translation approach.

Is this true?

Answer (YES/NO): NO